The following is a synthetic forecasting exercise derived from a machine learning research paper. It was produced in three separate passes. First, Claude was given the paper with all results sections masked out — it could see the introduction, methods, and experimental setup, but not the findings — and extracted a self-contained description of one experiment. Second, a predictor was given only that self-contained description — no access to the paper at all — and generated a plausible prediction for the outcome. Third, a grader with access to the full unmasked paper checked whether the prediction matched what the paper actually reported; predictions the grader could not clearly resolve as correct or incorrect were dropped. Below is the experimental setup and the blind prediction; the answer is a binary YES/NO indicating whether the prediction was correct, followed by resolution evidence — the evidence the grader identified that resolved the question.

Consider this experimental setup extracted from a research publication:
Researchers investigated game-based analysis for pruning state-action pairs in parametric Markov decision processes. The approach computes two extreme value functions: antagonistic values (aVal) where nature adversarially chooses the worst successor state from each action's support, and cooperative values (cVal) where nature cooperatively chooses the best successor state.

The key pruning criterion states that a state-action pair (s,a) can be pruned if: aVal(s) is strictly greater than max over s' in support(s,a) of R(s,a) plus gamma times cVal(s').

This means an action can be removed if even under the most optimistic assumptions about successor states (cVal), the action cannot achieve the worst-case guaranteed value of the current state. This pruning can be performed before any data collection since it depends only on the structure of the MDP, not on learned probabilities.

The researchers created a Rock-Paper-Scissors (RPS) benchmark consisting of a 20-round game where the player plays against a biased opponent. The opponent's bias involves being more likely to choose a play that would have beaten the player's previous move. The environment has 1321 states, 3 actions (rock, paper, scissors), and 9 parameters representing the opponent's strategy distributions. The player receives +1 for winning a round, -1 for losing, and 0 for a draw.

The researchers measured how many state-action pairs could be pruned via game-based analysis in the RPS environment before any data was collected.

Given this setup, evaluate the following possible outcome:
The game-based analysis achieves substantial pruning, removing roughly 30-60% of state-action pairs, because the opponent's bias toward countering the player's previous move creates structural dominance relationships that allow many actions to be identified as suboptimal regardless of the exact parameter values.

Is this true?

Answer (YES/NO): NO